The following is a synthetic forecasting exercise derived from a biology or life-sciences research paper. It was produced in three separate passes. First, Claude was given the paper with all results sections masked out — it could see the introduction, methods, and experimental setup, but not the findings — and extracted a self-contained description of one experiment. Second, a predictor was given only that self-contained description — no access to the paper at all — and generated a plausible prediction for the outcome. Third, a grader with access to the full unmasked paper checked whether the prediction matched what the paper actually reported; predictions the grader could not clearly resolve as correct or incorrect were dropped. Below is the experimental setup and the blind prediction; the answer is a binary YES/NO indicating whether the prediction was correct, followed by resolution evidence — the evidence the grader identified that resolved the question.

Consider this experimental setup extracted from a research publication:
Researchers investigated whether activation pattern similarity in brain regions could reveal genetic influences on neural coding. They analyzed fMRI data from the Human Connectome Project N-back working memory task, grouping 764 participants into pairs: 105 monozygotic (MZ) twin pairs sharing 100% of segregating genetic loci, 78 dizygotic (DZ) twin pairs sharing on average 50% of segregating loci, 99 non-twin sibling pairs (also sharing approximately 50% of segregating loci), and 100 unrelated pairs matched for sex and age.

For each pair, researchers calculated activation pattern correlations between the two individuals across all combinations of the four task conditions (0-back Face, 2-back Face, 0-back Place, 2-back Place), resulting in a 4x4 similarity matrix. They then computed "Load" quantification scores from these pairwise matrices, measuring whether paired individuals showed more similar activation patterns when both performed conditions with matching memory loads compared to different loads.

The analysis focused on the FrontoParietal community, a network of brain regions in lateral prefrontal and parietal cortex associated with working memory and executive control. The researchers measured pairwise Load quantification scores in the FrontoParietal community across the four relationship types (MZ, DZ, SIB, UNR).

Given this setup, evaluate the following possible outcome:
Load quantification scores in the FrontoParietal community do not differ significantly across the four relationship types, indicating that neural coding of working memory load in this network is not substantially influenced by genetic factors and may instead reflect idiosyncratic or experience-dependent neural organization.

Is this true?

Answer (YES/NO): NO